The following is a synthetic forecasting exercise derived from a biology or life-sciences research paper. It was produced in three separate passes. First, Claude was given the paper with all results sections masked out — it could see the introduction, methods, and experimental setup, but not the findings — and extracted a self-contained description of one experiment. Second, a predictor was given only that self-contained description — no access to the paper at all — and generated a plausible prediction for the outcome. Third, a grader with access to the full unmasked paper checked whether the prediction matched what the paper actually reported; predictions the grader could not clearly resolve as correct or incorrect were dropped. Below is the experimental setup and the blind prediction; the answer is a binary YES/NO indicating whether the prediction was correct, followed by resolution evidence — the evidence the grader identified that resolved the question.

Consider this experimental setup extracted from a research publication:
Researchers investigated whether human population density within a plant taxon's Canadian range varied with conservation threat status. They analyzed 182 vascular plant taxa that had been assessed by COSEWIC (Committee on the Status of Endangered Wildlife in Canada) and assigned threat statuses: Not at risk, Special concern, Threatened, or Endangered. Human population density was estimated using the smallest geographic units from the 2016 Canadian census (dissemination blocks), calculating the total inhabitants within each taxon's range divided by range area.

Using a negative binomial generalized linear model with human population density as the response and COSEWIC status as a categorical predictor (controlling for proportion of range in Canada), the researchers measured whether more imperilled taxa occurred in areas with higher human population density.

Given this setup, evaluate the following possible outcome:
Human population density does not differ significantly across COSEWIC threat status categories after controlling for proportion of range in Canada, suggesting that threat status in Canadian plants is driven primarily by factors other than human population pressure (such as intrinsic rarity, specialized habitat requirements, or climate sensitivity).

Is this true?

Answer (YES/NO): NO